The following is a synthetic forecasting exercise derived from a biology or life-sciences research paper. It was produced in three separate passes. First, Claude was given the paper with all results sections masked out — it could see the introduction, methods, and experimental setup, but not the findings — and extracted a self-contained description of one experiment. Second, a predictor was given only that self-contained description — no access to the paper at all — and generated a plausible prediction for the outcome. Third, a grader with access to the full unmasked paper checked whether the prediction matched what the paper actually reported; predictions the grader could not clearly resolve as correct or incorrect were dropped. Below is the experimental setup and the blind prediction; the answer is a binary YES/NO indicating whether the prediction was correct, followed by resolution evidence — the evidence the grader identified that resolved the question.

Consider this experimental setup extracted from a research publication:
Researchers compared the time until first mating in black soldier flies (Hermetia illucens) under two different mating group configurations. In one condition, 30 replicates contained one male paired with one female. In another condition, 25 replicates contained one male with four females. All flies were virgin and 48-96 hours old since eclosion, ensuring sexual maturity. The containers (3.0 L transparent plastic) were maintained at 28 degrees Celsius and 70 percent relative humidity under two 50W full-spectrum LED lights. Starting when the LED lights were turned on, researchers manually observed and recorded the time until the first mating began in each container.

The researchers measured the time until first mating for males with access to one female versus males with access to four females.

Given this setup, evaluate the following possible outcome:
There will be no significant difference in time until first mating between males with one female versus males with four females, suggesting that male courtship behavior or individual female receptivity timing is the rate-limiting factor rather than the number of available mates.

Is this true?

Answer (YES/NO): NO